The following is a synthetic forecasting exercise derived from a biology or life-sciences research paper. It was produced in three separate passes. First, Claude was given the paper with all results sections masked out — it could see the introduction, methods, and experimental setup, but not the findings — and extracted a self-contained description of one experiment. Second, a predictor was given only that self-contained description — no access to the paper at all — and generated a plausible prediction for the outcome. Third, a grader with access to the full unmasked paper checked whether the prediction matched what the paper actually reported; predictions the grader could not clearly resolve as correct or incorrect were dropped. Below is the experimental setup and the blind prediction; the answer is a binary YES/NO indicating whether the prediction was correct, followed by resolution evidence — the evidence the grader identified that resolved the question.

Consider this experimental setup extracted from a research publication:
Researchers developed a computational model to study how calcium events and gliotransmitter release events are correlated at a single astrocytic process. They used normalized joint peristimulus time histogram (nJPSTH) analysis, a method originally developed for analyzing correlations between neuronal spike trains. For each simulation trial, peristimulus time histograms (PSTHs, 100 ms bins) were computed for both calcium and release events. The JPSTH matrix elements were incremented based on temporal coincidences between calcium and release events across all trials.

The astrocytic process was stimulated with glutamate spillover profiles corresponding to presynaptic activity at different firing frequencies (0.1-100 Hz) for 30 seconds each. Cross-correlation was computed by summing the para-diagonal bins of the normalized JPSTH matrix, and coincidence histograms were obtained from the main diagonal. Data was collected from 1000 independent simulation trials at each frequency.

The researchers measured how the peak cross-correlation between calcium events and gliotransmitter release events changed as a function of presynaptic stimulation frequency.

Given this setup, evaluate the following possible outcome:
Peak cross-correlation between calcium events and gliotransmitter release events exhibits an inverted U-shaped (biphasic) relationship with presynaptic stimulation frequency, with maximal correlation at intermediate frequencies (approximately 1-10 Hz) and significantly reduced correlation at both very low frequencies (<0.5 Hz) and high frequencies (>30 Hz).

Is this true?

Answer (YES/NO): NO